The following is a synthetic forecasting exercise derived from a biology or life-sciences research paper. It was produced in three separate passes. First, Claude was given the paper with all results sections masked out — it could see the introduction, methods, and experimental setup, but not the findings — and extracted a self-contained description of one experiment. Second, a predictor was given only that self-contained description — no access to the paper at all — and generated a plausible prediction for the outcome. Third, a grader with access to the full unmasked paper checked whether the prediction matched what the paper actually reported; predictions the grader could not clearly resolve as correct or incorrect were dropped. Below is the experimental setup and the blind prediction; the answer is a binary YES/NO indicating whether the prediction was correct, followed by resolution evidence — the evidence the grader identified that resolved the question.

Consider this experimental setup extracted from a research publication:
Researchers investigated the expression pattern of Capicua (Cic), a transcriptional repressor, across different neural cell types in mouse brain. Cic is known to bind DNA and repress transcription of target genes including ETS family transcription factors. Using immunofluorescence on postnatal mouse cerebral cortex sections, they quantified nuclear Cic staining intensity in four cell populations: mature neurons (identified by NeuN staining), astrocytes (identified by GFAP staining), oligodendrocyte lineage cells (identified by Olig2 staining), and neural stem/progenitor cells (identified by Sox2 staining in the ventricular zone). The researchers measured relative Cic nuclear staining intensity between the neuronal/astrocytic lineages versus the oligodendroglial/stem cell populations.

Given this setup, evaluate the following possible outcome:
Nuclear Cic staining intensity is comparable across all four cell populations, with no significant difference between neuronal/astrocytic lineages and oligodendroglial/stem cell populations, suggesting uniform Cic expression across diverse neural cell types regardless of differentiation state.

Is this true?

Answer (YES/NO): NO